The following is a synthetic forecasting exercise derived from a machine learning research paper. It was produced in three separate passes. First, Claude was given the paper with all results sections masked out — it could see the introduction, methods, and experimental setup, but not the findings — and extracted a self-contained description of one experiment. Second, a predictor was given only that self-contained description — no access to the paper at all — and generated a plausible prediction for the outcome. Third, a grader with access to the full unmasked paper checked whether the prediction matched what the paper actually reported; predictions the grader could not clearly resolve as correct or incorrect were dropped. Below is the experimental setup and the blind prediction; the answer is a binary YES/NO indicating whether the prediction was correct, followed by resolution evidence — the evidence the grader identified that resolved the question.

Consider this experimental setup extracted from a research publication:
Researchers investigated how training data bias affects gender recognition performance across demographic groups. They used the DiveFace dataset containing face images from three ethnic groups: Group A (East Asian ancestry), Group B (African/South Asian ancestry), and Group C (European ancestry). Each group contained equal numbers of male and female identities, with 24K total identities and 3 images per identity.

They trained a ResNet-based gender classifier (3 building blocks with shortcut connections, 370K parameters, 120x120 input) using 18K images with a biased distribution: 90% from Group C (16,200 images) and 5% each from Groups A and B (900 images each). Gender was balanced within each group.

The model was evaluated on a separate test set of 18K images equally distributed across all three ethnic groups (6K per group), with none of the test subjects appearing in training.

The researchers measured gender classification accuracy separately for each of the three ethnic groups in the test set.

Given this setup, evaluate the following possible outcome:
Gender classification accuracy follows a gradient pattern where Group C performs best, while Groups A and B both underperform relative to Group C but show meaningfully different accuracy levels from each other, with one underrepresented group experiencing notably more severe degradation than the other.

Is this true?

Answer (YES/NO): NO